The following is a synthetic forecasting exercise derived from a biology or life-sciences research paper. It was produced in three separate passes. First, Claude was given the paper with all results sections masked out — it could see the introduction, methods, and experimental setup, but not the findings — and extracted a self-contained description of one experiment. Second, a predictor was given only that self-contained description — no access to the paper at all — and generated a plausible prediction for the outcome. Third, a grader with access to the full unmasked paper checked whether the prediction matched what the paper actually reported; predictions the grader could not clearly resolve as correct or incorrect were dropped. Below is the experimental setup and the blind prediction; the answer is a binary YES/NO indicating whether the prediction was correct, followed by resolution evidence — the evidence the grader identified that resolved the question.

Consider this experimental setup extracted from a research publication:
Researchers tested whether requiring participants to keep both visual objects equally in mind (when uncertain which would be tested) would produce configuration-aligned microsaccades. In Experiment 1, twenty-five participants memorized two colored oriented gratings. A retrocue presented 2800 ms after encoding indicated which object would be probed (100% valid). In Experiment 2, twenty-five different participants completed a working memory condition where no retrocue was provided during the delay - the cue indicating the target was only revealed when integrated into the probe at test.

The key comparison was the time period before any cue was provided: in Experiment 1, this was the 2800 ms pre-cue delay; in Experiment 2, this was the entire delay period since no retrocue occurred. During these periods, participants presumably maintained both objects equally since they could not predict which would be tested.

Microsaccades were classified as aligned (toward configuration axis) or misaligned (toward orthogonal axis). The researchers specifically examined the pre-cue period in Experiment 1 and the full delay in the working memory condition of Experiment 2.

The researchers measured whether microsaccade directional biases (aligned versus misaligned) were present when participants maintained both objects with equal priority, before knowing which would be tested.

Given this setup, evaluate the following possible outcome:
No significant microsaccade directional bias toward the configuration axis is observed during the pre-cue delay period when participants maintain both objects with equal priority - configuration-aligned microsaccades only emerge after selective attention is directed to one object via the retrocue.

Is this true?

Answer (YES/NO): NO